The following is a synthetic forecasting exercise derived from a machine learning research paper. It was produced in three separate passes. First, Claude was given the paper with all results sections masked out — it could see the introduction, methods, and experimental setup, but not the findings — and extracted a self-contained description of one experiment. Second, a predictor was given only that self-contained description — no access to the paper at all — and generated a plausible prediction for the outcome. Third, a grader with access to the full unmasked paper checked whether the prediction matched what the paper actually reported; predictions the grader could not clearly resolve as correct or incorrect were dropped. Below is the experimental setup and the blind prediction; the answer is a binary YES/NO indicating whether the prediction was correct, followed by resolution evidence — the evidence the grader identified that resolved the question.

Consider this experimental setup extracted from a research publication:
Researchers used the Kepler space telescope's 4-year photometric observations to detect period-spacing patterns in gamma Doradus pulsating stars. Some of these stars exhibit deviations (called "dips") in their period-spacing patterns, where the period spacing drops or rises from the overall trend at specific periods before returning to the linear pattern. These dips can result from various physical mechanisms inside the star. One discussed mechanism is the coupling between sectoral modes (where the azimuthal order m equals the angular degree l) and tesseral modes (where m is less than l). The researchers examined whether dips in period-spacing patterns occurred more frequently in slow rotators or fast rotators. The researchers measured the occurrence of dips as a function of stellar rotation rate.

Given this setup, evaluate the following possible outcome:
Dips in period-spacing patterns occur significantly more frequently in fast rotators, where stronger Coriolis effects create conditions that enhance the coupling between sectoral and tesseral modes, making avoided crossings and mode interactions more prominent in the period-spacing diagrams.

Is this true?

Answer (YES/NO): YES